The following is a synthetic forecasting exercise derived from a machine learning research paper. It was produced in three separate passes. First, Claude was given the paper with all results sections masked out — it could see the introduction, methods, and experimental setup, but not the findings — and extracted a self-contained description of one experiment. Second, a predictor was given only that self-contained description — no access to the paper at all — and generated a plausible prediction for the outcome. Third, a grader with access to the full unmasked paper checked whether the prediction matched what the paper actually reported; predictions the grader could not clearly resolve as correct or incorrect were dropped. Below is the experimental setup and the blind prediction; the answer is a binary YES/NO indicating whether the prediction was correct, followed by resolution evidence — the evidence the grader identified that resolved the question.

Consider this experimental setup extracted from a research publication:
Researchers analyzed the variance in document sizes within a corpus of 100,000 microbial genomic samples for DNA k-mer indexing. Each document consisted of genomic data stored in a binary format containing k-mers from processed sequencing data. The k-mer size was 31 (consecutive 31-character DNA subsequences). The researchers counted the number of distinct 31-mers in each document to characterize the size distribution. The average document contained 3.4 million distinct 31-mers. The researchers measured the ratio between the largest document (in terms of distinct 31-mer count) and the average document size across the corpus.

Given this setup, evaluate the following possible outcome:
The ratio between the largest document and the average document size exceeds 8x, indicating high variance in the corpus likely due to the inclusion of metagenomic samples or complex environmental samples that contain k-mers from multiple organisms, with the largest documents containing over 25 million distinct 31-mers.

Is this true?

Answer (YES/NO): YES